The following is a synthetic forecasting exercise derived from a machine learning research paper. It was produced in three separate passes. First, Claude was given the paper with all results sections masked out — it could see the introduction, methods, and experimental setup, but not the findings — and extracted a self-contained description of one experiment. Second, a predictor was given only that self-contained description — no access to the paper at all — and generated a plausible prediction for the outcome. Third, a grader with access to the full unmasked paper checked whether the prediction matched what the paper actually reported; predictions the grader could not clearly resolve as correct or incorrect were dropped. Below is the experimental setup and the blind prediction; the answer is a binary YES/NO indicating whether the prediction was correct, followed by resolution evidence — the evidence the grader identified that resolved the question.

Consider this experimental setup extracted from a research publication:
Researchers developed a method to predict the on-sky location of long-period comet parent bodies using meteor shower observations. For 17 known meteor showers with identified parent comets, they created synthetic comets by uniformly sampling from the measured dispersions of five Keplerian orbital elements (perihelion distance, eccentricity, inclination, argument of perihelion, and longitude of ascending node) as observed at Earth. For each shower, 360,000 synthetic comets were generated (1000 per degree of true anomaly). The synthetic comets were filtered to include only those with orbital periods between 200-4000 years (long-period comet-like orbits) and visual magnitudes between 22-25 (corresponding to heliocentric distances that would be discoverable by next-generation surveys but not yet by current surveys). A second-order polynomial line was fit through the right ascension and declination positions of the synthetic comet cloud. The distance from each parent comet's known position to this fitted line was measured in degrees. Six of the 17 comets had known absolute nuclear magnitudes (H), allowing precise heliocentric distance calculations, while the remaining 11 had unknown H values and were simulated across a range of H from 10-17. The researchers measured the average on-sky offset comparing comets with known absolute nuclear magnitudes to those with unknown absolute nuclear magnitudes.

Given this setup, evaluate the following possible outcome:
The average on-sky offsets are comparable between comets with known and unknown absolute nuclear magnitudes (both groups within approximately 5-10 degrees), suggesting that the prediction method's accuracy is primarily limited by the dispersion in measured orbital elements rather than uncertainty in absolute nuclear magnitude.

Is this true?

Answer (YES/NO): NO